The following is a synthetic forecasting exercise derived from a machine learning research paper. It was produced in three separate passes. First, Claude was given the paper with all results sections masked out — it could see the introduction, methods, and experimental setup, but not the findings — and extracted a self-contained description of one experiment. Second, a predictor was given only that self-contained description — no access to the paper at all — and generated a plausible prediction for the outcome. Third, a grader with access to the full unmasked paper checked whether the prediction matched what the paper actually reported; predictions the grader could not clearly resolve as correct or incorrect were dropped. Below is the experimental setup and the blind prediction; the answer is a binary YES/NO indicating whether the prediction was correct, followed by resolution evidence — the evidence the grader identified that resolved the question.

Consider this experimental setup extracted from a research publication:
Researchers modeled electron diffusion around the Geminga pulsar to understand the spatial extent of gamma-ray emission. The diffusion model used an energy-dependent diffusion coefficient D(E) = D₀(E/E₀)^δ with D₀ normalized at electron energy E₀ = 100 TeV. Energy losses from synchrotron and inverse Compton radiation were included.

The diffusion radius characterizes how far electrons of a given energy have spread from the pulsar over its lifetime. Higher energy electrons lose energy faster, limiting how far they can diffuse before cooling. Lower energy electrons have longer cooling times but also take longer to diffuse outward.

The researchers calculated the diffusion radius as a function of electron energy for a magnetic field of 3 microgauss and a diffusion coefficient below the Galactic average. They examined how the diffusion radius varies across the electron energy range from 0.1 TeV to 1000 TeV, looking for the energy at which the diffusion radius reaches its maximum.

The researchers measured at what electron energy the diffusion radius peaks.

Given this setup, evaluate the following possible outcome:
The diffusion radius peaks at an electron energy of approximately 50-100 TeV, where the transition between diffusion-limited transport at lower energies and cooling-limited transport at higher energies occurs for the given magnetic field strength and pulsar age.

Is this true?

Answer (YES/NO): NO